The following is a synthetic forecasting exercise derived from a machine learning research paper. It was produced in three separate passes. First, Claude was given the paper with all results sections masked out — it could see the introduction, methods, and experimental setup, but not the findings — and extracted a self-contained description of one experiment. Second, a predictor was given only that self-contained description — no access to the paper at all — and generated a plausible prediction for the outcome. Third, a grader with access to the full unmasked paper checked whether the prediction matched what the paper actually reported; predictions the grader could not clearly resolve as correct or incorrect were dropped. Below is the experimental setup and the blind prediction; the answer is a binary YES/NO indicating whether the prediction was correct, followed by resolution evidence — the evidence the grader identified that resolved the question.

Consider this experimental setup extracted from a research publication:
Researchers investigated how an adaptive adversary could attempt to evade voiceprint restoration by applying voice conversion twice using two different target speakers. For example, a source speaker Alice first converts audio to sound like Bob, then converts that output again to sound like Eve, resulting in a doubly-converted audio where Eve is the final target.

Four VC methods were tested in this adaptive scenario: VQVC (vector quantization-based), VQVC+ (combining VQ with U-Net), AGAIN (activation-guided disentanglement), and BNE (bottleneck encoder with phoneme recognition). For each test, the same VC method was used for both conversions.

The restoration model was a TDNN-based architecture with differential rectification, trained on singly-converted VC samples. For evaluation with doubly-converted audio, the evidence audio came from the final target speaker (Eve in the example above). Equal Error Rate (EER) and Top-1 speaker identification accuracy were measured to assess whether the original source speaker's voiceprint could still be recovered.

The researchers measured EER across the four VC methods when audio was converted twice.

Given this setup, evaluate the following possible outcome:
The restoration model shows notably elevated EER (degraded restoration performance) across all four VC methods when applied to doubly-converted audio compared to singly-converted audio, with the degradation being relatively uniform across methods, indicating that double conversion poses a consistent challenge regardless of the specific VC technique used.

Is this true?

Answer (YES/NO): NO